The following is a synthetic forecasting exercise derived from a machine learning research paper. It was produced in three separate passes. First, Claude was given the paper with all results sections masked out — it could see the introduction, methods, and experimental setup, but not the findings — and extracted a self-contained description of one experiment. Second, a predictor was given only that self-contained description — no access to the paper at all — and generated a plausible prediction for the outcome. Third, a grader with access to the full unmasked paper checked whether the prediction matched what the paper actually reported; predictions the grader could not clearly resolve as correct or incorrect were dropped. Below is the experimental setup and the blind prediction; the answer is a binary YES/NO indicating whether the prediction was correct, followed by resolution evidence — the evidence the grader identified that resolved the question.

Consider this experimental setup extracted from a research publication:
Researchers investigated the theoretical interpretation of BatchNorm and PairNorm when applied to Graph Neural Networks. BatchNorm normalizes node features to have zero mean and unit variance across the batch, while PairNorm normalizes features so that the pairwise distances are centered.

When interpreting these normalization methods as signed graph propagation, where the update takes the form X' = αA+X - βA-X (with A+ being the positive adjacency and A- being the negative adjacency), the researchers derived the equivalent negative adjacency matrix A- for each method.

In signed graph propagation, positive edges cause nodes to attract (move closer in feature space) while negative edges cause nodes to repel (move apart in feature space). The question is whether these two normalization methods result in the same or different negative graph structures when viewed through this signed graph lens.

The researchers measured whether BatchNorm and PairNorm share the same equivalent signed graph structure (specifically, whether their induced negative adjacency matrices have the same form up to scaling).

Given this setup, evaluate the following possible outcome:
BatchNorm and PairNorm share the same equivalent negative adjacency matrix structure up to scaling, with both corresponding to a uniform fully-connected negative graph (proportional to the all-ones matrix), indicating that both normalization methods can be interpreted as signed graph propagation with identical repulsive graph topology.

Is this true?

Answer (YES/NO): NO